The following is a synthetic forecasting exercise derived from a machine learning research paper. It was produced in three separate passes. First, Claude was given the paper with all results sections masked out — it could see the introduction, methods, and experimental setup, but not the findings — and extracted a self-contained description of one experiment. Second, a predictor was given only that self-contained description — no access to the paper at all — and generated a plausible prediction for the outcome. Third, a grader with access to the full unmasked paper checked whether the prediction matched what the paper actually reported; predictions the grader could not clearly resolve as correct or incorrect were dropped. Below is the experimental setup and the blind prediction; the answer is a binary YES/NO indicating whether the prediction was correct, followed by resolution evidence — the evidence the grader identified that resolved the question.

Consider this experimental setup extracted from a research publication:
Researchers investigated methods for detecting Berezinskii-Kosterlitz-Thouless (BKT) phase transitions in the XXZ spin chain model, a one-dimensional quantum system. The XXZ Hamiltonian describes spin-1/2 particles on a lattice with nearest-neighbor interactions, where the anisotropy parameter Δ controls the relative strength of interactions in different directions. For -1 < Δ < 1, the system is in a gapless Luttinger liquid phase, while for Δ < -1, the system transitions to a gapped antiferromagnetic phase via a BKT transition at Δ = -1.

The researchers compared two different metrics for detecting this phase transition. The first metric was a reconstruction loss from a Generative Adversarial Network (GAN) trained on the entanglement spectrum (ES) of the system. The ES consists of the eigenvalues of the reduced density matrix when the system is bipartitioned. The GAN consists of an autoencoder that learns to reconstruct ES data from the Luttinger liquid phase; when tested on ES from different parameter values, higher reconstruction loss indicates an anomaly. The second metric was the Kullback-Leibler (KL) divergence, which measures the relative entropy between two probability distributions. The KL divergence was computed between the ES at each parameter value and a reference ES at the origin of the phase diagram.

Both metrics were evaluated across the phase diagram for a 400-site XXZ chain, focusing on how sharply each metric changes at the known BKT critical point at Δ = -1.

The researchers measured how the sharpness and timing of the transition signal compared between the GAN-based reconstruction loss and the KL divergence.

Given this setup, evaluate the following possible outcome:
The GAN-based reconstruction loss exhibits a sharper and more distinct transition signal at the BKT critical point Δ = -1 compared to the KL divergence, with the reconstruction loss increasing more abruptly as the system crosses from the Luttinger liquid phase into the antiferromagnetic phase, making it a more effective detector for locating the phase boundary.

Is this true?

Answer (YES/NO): YES